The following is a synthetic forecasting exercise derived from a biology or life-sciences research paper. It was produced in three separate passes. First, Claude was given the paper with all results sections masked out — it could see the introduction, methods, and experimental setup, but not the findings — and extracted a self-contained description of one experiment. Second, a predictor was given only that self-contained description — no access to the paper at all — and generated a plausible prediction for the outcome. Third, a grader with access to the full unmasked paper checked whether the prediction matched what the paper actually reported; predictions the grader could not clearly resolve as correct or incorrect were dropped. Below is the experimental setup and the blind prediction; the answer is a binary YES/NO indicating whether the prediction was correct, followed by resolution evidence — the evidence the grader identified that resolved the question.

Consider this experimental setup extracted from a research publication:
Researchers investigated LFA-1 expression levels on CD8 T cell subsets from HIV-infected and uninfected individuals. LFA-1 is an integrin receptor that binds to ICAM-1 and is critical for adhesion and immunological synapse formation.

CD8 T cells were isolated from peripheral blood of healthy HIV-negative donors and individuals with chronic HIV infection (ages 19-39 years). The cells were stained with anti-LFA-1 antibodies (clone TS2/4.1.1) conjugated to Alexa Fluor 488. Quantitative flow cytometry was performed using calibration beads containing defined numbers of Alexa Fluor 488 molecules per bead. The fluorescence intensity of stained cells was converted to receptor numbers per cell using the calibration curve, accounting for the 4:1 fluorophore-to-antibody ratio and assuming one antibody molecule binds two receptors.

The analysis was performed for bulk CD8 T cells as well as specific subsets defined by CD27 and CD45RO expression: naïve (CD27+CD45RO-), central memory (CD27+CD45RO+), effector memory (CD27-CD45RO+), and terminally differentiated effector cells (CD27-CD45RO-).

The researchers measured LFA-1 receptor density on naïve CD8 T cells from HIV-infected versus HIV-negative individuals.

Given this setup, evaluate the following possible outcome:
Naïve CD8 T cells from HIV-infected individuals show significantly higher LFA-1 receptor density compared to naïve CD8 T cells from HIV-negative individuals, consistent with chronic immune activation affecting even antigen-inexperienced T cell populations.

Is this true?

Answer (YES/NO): NO